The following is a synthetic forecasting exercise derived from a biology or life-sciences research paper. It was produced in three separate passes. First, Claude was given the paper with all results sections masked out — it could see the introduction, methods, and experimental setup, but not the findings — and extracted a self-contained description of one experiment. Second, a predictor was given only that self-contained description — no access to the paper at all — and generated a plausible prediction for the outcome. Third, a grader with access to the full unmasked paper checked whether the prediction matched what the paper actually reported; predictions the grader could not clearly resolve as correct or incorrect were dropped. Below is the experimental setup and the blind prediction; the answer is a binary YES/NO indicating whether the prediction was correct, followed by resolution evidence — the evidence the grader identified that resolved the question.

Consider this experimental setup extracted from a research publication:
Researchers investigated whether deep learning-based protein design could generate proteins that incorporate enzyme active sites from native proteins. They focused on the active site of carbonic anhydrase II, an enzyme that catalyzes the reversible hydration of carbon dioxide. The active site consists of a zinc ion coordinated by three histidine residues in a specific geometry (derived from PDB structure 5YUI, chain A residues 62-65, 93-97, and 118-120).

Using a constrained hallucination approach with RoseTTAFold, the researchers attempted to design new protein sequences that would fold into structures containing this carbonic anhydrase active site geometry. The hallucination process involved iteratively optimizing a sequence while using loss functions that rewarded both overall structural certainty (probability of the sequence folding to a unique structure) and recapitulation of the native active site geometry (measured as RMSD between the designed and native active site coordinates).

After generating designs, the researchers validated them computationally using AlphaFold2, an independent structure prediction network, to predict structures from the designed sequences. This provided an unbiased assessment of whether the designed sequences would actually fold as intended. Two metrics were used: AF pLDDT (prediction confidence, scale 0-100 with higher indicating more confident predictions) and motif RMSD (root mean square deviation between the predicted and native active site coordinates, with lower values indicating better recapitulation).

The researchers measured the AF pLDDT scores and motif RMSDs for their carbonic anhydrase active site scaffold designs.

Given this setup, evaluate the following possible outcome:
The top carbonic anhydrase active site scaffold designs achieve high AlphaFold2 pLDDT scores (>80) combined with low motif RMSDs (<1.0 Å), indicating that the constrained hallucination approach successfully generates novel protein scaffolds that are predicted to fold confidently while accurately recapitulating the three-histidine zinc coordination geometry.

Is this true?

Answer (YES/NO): NO